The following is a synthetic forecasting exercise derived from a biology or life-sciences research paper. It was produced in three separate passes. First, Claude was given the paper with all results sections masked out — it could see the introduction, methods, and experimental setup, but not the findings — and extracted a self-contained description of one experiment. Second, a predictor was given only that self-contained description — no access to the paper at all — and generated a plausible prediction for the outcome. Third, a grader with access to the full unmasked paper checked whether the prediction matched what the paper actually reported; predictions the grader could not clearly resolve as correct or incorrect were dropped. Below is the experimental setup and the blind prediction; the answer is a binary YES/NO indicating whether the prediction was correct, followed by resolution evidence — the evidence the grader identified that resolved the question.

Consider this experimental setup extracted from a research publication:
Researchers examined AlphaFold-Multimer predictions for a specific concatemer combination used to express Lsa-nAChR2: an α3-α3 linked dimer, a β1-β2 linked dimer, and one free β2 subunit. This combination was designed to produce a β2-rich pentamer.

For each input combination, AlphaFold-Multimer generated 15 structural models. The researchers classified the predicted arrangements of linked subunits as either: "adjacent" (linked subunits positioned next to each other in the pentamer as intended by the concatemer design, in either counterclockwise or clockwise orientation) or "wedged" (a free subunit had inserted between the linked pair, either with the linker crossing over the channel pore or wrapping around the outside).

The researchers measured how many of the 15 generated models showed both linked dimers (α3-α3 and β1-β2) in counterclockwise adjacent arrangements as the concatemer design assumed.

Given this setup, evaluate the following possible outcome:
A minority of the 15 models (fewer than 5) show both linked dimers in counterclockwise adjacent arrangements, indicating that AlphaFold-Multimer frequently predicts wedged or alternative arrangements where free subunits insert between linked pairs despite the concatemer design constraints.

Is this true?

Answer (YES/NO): YES